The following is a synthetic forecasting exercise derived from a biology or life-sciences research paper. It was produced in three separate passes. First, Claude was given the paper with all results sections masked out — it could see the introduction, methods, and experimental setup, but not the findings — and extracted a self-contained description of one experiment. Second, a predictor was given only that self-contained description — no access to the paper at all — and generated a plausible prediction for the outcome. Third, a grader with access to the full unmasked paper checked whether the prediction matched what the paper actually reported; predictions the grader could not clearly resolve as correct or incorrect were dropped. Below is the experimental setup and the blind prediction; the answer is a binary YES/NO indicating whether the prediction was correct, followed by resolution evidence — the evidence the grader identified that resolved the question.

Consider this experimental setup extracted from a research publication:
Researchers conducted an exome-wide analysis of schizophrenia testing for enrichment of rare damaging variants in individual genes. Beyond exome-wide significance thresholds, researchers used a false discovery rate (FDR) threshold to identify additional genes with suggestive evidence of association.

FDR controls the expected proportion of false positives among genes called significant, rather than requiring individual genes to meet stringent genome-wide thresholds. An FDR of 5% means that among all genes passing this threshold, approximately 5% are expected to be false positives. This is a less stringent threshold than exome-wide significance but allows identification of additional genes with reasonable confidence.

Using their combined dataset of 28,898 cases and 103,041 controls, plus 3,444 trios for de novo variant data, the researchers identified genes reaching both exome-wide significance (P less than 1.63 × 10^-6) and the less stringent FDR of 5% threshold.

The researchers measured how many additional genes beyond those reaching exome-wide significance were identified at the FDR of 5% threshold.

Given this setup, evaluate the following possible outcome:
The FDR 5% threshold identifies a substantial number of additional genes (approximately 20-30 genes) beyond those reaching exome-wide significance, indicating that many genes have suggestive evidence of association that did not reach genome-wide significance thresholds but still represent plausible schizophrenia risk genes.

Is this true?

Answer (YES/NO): NO